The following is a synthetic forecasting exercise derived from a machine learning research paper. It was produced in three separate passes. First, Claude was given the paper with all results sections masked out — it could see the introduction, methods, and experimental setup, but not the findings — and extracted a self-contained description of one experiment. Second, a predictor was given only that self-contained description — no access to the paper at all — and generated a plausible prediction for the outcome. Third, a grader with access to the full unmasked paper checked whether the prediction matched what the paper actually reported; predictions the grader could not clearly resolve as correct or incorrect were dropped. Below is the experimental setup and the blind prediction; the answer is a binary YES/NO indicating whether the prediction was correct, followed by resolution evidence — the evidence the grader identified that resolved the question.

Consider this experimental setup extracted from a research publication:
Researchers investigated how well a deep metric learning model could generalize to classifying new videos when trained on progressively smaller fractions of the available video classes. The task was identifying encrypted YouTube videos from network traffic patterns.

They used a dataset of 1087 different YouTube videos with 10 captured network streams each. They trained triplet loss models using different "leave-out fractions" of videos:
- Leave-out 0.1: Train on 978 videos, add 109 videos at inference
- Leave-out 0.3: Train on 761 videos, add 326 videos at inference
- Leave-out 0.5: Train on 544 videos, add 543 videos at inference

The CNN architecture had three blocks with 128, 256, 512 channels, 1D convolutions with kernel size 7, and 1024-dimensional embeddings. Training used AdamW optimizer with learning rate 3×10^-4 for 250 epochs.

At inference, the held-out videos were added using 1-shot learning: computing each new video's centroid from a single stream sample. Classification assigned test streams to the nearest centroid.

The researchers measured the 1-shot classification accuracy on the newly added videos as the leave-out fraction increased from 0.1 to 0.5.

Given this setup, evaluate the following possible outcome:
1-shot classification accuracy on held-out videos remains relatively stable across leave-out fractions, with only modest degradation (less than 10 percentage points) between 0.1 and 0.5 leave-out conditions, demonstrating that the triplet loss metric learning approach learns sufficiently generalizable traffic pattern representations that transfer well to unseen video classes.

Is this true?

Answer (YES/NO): YES